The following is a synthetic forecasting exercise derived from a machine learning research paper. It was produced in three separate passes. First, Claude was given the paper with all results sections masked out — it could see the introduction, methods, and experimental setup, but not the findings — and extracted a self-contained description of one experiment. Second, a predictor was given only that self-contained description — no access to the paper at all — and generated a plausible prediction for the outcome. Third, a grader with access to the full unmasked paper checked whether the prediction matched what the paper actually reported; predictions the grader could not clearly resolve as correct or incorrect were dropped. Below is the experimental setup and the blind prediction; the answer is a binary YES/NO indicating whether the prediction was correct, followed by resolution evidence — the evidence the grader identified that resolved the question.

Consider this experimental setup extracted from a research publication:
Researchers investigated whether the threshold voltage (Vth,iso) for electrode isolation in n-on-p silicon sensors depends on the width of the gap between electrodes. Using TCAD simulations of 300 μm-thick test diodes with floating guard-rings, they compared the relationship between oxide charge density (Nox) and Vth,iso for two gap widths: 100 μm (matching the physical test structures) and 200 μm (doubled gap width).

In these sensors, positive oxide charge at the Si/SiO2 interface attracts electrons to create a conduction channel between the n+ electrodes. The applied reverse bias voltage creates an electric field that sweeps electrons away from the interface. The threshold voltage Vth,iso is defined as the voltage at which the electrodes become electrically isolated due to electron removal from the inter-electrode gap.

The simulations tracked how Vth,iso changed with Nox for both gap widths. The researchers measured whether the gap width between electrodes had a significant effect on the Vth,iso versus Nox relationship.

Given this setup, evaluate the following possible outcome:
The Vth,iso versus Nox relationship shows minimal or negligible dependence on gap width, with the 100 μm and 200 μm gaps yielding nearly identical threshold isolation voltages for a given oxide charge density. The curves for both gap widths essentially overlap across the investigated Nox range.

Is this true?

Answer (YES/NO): NO